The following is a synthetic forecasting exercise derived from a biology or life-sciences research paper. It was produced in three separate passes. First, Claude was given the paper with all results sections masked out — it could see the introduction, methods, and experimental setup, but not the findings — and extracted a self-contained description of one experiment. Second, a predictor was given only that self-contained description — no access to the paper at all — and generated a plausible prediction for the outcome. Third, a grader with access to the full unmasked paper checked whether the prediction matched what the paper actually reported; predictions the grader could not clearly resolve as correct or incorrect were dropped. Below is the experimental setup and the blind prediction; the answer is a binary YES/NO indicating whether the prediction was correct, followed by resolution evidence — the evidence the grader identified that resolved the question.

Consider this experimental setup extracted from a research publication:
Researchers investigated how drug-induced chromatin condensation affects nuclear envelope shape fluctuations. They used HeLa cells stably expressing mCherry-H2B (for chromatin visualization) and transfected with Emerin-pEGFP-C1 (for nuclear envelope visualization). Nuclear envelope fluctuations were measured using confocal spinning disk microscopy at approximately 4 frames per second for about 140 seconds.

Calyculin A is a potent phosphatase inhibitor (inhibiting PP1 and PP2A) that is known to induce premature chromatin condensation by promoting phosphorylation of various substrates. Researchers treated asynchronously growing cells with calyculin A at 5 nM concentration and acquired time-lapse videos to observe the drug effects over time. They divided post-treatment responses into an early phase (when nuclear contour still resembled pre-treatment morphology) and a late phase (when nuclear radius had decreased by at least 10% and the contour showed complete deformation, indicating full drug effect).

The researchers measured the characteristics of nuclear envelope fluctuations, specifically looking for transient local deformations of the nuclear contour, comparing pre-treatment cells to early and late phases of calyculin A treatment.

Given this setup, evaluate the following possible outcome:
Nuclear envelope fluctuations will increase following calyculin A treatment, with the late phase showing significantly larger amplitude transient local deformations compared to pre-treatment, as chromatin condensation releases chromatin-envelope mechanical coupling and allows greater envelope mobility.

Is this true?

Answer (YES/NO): NO